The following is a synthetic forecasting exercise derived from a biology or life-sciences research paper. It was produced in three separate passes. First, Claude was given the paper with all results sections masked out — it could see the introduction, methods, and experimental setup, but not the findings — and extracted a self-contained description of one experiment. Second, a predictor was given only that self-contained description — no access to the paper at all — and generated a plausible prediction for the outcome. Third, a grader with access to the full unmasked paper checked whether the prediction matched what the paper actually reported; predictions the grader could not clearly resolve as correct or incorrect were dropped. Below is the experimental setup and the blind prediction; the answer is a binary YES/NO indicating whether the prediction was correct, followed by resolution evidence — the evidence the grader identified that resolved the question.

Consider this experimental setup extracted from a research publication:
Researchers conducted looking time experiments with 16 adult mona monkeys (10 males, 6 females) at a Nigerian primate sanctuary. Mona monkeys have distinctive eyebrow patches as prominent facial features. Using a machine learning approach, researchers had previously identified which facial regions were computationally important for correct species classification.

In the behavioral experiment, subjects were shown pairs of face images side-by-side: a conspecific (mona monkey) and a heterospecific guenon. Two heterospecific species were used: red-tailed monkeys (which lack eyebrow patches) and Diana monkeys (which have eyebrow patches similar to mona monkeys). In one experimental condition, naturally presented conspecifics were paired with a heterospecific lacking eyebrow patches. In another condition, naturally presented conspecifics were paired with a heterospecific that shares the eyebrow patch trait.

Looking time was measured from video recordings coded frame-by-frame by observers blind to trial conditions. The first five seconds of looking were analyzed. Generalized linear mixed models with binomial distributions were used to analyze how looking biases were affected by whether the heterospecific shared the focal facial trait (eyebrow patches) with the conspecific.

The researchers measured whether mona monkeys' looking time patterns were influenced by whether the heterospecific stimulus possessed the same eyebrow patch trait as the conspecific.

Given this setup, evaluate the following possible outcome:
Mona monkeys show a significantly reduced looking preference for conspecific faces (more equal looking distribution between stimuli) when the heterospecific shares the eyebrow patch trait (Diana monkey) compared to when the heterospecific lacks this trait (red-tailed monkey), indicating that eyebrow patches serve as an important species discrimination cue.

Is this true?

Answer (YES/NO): NO